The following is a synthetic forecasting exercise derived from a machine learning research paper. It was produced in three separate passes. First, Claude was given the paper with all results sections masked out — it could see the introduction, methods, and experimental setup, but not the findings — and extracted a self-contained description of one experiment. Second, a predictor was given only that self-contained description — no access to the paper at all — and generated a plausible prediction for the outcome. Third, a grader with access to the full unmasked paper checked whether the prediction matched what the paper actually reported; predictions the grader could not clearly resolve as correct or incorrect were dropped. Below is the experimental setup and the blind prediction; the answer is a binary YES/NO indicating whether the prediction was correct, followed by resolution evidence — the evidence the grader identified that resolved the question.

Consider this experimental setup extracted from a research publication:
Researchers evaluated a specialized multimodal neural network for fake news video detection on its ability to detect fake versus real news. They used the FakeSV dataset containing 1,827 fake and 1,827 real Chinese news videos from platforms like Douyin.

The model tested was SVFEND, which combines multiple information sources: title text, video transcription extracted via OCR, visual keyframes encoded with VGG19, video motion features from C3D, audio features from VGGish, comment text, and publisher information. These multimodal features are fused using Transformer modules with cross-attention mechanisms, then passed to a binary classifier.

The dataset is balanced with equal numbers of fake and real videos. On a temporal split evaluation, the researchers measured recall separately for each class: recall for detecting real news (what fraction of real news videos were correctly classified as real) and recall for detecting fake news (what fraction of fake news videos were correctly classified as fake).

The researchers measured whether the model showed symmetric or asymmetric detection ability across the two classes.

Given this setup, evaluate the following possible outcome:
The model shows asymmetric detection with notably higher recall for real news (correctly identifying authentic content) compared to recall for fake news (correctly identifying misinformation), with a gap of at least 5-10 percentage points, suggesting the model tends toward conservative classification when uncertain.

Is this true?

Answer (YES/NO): NO